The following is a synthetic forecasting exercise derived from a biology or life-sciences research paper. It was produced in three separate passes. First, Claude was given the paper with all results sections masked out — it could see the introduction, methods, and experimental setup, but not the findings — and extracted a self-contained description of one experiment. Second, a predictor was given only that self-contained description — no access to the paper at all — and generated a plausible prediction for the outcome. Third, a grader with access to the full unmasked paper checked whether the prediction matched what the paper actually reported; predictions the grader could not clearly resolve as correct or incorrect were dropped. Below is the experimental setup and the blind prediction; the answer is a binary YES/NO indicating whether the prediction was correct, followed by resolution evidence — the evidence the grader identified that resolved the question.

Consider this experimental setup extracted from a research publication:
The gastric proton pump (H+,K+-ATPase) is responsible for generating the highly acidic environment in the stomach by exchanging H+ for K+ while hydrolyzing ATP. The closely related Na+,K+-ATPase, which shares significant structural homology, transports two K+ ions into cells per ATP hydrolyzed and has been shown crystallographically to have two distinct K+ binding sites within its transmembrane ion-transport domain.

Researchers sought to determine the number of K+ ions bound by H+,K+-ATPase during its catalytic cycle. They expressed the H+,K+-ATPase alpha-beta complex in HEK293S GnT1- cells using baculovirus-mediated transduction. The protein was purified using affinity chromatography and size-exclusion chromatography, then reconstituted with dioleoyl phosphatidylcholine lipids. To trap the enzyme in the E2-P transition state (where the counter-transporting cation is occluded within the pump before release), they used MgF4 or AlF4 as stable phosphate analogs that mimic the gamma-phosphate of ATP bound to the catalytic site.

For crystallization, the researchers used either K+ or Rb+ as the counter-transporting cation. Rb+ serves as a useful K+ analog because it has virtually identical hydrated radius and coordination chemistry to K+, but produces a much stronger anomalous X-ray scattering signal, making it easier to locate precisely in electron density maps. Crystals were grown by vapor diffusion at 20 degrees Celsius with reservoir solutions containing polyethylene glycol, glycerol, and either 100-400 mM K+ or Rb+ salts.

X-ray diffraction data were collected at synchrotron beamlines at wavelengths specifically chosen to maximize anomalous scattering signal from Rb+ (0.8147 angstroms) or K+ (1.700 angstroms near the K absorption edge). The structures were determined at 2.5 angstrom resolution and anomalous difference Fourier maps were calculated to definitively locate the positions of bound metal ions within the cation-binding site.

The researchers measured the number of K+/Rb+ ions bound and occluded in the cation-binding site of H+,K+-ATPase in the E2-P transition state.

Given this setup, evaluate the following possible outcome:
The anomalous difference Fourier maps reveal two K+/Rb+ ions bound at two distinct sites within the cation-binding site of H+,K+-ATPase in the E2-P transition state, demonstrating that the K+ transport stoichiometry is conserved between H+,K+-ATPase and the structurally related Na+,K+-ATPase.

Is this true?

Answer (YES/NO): NO